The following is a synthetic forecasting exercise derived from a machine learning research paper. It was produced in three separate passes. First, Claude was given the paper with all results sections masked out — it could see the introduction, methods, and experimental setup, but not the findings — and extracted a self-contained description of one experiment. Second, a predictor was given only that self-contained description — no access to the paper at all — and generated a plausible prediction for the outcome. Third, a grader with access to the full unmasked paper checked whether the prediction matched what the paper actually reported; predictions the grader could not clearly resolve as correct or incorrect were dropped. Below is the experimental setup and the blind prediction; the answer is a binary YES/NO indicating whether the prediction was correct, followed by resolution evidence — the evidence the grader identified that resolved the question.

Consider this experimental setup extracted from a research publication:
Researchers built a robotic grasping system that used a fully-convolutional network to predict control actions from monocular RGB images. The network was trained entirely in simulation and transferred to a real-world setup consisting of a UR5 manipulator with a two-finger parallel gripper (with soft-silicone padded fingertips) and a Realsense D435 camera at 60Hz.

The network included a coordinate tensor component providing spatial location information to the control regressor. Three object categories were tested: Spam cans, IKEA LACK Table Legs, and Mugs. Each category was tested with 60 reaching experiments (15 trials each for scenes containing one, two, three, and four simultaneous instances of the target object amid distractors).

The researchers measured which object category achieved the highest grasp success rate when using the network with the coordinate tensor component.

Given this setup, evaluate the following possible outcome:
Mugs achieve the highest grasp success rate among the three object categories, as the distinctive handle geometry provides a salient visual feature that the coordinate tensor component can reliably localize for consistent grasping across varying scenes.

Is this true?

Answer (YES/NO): YES